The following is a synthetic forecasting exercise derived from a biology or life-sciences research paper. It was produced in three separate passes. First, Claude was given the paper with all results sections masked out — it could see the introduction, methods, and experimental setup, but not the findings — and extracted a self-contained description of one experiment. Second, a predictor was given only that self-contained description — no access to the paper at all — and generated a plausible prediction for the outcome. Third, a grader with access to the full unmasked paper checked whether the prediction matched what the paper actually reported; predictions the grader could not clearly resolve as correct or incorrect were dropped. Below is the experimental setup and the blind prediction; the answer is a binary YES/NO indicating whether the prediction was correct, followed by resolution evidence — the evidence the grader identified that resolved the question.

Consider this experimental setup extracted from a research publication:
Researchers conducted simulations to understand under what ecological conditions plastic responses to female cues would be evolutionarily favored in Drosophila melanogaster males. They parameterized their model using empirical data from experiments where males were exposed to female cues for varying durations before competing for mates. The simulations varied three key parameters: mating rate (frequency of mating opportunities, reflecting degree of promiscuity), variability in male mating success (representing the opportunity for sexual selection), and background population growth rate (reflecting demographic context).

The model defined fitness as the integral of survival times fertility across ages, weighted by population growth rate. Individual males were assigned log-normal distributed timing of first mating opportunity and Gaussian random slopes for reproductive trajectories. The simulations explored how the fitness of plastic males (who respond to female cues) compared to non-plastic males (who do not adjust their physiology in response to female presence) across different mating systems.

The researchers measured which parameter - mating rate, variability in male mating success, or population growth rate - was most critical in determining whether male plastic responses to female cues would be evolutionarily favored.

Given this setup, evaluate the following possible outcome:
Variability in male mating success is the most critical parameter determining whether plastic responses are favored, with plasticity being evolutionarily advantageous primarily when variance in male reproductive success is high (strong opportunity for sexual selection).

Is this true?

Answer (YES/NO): NO